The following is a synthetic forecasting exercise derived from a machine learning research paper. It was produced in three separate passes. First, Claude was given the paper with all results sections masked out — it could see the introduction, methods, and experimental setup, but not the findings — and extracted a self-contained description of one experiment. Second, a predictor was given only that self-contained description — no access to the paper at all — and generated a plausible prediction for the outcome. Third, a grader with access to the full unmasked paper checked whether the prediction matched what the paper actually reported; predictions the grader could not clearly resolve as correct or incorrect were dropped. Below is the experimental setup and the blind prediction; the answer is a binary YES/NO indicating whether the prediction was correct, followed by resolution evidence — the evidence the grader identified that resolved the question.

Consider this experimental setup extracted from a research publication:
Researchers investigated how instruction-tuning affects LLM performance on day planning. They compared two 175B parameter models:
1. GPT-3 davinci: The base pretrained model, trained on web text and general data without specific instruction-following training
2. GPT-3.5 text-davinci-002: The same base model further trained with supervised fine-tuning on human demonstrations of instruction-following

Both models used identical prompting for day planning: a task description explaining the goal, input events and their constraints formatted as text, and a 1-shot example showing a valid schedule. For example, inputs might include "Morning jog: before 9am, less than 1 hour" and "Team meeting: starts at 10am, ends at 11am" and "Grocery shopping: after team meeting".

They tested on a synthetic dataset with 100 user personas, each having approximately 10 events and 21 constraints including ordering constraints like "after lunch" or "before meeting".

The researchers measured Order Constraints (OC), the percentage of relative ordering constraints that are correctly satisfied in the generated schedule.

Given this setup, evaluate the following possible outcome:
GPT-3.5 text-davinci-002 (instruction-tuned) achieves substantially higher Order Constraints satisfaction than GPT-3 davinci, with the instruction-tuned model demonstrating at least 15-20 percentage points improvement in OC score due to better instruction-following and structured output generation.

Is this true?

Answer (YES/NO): NO